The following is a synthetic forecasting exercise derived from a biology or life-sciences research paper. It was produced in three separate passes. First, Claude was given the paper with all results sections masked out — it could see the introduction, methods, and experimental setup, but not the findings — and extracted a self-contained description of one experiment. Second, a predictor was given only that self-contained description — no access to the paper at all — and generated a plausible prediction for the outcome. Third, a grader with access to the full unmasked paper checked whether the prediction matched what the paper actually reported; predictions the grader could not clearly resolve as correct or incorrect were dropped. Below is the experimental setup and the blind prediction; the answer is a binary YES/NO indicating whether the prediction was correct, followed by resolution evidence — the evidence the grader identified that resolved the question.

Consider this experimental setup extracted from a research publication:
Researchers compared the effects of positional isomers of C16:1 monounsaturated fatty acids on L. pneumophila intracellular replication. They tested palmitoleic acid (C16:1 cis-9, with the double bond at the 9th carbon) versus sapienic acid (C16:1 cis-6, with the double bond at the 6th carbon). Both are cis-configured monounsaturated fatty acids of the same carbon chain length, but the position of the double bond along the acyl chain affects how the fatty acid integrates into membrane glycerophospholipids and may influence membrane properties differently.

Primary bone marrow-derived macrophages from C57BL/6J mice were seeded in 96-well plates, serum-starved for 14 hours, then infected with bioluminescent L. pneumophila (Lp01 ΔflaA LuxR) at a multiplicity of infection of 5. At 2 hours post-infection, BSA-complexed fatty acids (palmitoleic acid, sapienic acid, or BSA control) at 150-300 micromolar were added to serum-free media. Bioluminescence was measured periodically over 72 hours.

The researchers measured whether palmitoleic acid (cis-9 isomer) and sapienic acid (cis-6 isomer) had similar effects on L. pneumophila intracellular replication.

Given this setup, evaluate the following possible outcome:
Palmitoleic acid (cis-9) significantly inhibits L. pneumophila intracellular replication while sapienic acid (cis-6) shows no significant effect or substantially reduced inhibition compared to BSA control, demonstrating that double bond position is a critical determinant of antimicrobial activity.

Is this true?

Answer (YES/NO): NO